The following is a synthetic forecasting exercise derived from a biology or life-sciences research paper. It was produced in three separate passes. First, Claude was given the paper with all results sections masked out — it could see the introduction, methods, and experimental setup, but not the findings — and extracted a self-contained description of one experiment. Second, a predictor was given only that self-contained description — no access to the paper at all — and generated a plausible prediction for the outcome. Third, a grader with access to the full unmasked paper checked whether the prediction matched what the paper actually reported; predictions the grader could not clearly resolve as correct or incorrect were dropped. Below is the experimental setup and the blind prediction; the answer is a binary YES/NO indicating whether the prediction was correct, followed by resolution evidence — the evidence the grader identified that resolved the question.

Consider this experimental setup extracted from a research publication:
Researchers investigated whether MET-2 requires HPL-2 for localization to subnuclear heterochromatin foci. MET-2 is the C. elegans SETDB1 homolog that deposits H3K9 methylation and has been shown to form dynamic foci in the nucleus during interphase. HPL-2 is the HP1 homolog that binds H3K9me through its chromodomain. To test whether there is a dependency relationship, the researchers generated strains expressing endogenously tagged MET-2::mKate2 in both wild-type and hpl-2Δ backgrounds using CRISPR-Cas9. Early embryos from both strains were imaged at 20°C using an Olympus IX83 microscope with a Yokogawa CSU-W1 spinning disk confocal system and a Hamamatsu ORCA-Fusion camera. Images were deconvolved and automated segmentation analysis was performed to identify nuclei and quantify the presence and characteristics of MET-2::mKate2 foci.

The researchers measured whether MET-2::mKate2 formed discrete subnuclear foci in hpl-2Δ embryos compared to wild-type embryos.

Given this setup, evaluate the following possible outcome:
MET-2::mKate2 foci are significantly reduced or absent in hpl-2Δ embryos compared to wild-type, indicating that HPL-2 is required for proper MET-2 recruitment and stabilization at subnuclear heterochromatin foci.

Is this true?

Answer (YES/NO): NO